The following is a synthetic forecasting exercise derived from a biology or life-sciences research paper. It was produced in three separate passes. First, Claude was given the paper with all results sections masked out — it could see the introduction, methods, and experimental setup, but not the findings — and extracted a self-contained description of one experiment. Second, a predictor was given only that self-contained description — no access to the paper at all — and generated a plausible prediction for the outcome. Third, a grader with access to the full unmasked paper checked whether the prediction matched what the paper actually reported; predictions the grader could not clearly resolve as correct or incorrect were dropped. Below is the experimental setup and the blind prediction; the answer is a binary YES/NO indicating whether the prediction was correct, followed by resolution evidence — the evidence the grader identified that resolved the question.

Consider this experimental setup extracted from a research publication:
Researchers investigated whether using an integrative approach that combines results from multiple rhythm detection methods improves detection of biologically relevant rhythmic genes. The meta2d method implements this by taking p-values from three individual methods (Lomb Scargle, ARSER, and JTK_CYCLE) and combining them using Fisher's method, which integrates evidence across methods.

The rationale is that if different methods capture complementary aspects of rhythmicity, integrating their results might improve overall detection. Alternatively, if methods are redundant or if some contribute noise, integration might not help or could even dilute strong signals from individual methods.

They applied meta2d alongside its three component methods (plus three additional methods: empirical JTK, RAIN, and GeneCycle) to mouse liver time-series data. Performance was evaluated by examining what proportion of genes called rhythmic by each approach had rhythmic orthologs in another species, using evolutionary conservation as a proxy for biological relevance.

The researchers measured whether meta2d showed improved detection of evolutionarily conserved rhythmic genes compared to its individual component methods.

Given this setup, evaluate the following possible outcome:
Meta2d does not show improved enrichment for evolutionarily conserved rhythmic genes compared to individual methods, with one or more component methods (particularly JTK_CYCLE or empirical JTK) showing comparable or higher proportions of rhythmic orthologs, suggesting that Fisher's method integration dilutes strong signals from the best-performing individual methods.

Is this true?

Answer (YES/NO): NO